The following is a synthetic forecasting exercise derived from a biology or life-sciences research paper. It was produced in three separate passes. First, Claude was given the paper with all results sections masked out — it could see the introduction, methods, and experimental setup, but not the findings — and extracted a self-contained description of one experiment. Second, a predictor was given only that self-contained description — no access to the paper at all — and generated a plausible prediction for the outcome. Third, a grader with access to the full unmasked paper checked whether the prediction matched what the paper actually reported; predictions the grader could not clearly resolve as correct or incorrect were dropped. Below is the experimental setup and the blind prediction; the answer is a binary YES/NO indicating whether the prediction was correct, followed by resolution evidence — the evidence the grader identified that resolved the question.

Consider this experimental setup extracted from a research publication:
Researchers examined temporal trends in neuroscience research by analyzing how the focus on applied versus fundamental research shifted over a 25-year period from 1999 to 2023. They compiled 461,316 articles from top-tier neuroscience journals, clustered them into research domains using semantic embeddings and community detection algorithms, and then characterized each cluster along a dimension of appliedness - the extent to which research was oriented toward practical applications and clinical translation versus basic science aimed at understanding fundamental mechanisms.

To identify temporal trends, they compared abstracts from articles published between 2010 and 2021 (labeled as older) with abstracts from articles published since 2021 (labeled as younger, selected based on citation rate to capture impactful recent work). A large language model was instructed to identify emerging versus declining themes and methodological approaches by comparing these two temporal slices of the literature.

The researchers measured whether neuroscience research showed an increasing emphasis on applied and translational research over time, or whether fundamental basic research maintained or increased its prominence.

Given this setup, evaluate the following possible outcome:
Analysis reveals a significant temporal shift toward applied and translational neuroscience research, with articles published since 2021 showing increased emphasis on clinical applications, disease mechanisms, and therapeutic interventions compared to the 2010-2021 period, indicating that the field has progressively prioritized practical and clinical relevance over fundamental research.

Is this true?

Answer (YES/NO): YES